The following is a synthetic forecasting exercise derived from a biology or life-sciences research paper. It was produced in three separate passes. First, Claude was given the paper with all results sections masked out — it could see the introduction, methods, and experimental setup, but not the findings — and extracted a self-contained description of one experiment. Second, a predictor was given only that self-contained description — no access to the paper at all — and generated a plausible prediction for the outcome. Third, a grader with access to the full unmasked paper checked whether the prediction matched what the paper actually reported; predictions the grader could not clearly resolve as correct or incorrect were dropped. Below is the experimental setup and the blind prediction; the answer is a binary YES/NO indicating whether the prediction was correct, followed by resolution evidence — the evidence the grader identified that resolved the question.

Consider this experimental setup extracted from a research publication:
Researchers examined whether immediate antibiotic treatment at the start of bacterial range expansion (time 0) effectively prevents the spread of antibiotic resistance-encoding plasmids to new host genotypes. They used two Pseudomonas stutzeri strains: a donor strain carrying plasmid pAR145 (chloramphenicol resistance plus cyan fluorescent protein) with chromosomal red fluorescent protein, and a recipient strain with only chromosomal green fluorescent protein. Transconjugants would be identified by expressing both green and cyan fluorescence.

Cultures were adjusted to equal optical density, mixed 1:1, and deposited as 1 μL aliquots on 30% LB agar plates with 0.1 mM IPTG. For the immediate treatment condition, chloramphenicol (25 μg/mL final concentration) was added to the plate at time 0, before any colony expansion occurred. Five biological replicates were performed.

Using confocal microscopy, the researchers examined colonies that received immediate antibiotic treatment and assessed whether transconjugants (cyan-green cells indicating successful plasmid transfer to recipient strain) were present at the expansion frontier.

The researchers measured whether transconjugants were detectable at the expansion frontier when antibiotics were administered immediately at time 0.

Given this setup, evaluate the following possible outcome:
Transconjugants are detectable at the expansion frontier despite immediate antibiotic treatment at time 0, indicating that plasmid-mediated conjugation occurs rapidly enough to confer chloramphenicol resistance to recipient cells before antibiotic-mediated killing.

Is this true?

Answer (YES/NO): YES